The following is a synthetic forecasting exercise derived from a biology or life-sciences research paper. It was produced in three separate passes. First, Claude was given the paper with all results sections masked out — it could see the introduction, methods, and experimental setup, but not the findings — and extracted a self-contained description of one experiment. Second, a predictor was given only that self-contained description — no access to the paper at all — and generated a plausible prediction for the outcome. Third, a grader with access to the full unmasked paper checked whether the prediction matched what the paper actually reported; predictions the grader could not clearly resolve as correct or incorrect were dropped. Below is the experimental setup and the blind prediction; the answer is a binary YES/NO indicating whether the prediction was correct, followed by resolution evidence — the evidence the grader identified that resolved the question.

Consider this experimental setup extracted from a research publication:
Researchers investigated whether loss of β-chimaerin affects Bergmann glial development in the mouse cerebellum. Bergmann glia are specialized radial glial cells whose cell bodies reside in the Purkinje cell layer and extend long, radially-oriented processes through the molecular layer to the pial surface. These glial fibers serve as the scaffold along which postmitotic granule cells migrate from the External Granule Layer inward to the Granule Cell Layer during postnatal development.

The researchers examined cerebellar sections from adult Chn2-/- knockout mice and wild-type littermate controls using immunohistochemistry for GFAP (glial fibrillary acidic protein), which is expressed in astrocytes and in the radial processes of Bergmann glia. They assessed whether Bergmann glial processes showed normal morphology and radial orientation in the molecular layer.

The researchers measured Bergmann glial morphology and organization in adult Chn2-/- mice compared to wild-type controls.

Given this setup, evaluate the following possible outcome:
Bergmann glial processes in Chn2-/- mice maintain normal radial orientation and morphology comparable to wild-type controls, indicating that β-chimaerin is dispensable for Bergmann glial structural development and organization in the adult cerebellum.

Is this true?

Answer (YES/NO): YES